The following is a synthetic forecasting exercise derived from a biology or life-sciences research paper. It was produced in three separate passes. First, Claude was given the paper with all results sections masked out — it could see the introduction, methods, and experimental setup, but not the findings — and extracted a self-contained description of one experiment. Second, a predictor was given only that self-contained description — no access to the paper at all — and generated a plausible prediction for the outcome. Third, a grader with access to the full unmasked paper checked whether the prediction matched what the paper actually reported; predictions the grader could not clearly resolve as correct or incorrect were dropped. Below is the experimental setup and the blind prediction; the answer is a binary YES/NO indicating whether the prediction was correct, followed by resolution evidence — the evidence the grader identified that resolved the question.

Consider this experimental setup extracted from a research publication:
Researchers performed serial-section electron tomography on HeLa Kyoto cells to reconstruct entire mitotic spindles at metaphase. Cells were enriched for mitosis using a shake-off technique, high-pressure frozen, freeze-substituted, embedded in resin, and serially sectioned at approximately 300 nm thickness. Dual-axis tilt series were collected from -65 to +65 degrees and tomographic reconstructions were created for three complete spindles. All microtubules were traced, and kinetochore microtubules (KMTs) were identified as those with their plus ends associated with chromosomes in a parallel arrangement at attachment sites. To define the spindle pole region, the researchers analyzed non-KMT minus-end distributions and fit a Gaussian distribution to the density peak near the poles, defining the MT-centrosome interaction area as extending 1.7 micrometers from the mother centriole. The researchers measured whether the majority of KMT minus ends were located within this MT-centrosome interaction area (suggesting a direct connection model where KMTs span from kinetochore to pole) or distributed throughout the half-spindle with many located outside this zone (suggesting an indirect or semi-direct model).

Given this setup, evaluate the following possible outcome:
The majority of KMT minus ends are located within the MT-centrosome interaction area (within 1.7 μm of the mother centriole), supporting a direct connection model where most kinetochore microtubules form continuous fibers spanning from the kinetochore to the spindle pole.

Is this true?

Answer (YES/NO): NO